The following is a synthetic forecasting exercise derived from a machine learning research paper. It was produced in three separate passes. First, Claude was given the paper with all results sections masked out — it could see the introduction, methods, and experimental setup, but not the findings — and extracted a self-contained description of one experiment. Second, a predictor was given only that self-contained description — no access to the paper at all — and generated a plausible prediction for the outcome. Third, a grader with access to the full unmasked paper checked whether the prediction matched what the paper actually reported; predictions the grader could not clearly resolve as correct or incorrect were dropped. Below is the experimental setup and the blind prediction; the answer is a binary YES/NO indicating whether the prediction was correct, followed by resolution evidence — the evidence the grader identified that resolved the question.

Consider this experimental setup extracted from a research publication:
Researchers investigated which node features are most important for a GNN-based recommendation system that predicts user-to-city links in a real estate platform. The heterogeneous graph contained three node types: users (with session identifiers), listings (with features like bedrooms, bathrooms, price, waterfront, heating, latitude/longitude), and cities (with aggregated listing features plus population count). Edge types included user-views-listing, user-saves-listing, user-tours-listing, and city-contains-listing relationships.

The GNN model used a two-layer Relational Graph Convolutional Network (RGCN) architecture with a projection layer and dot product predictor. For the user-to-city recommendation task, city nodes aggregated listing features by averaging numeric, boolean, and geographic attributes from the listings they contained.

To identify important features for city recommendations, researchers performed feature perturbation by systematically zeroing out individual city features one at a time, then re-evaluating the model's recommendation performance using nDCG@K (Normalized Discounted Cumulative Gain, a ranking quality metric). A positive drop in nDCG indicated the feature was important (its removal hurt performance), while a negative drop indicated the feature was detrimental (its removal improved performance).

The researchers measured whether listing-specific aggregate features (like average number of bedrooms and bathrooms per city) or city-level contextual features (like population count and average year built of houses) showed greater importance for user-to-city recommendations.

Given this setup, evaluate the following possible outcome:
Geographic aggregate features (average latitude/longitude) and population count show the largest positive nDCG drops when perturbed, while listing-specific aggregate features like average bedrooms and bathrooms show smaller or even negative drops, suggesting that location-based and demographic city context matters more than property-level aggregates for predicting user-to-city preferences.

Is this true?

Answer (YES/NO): NO